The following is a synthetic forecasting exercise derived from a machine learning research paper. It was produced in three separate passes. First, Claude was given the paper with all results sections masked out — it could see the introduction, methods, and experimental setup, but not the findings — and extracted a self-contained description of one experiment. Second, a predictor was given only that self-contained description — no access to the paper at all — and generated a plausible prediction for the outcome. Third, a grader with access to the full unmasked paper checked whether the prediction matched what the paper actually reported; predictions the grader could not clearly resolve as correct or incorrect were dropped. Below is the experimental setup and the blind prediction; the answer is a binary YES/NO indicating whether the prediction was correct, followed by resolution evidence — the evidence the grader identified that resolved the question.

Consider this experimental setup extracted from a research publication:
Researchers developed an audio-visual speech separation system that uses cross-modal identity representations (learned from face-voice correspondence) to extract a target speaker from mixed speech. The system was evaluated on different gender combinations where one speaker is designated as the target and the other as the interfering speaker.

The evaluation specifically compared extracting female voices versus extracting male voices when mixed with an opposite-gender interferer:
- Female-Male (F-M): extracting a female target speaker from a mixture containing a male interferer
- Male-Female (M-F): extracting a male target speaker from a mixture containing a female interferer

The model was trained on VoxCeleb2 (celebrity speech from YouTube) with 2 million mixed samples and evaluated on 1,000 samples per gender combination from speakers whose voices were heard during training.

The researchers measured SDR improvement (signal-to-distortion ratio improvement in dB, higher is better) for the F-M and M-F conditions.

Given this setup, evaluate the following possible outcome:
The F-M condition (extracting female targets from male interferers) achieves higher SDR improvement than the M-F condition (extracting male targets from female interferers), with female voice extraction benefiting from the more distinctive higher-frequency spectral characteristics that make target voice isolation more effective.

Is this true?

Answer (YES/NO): NO